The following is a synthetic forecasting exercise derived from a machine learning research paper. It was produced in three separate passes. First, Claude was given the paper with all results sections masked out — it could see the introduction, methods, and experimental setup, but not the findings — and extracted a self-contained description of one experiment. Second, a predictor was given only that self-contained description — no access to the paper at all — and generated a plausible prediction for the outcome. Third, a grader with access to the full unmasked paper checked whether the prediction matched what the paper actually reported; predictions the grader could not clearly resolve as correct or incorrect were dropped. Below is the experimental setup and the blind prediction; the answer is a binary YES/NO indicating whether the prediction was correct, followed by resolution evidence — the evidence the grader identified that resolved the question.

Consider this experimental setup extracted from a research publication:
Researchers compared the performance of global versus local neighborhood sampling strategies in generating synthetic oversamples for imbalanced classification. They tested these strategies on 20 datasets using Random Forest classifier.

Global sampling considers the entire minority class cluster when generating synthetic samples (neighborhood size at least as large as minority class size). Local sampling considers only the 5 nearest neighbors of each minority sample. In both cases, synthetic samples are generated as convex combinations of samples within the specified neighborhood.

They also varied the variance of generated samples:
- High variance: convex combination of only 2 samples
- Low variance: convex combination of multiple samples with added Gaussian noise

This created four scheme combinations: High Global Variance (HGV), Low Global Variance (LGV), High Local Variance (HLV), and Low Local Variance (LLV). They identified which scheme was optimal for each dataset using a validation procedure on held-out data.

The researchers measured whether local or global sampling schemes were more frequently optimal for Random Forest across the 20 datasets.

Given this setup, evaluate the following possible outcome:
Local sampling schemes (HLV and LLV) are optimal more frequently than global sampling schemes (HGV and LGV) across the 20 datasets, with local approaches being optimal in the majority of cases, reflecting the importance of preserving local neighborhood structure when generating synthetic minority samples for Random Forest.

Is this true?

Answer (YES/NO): NO